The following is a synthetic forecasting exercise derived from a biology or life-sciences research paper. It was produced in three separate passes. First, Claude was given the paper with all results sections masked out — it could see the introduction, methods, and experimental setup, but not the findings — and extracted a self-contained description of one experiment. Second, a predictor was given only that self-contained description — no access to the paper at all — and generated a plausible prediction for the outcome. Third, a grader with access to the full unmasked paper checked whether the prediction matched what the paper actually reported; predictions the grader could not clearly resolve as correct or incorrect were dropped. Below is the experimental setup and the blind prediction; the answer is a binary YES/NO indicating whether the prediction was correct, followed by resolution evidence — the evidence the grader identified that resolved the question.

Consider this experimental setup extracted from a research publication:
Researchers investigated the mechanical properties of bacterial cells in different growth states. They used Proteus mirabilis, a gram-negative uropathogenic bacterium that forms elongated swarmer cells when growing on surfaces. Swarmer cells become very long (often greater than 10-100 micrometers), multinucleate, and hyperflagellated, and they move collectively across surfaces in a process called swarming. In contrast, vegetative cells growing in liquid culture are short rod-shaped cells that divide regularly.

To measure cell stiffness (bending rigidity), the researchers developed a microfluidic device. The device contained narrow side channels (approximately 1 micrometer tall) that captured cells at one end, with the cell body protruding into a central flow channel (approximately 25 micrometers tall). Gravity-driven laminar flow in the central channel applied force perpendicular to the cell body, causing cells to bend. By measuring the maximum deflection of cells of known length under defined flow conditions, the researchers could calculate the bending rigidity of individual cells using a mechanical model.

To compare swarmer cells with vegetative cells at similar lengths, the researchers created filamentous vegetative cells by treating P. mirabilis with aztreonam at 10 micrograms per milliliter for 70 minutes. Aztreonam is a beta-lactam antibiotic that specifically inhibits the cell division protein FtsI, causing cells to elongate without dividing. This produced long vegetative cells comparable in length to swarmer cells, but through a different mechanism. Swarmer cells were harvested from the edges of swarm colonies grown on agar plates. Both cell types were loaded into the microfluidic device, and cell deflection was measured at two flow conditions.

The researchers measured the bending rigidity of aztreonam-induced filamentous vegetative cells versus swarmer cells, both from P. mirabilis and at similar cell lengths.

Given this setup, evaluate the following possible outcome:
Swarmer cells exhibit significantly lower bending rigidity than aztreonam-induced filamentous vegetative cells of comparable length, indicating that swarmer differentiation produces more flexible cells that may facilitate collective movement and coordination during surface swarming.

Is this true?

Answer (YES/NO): YES